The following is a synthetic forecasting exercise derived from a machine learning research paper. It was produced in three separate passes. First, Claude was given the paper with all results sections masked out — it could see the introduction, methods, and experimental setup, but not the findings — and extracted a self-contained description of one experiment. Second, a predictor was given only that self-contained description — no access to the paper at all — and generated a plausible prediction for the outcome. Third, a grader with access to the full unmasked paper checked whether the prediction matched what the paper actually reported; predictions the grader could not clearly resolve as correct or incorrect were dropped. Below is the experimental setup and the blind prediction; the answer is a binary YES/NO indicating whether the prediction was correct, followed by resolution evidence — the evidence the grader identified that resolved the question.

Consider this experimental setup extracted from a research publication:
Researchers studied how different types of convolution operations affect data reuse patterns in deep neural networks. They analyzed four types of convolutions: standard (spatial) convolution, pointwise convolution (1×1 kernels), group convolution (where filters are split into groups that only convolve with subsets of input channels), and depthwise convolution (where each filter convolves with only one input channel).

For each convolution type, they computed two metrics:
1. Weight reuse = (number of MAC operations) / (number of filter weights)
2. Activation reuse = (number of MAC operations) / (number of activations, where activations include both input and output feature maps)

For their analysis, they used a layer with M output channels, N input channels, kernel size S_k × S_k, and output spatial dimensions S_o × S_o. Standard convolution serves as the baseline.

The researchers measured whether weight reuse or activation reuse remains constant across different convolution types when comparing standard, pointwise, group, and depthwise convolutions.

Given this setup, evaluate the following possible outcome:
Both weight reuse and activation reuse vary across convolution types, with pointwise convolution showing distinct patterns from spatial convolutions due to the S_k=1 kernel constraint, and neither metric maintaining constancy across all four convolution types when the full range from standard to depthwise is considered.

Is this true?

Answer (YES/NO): NO